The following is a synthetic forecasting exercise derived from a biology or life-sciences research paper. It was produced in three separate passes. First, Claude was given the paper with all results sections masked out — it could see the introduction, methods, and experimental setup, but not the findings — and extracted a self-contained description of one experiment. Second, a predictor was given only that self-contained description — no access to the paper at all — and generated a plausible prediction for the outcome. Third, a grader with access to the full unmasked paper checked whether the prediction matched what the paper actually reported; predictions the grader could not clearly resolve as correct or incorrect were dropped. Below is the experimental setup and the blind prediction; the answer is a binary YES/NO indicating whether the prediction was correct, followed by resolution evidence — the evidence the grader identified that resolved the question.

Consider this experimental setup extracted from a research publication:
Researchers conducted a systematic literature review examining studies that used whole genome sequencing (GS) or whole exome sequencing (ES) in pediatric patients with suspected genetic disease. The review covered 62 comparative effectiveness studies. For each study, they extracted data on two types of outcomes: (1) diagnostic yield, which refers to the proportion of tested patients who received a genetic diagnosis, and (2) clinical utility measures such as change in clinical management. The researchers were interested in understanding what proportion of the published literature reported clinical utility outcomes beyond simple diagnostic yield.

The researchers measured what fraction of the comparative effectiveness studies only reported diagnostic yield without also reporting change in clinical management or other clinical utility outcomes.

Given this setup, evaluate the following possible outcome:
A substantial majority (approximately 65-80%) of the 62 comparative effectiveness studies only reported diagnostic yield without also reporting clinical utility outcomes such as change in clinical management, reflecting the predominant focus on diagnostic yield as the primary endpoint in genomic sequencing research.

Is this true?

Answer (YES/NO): NO